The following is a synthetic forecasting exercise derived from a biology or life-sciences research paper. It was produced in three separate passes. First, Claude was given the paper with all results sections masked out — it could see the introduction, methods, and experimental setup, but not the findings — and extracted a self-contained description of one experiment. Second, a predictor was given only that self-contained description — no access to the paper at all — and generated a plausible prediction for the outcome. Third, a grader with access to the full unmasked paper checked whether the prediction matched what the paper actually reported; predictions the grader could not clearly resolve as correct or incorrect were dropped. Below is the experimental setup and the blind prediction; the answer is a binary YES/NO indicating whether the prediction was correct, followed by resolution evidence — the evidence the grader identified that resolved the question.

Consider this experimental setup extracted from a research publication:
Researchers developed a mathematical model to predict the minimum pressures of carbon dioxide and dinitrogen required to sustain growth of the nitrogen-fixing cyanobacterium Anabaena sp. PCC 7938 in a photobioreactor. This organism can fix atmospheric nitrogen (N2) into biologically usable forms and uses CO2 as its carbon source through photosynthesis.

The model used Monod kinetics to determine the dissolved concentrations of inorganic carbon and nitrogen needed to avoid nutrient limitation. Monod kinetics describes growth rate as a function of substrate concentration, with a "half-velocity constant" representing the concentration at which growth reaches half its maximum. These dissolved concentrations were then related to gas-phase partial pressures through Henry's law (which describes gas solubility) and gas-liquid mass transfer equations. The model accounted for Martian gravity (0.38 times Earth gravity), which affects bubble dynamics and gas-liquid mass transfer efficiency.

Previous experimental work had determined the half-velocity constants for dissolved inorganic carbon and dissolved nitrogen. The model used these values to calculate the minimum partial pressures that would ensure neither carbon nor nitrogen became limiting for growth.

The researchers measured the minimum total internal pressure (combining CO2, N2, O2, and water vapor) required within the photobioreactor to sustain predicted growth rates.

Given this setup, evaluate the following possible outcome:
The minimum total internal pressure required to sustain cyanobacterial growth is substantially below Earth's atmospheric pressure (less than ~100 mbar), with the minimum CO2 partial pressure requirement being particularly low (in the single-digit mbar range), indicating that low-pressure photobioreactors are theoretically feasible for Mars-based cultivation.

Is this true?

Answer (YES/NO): NO